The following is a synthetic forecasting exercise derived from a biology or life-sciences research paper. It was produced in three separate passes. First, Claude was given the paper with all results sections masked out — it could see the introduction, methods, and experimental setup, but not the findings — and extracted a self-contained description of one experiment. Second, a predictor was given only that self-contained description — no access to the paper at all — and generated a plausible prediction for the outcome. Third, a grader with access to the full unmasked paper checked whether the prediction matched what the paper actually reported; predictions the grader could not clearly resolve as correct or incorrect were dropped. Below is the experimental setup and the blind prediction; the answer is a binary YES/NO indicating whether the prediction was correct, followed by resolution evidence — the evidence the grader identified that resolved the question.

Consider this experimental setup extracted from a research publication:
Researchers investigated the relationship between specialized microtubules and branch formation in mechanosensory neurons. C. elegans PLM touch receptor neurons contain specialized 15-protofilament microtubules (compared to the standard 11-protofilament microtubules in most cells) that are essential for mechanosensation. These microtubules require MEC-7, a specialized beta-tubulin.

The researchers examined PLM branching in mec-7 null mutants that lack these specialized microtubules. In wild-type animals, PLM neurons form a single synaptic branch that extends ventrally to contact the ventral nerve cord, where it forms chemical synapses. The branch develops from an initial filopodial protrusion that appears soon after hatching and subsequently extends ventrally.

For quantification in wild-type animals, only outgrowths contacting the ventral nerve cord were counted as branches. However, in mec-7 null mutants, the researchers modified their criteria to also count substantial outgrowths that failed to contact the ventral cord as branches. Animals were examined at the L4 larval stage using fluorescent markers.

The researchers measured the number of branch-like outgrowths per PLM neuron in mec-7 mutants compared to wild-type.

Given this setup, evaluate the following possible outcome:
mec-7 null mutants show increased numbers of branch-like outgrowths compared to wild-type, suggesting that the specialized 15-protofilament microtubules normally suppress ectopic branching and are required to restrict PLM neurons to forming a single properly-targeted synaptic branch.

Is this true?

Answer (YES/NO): YES